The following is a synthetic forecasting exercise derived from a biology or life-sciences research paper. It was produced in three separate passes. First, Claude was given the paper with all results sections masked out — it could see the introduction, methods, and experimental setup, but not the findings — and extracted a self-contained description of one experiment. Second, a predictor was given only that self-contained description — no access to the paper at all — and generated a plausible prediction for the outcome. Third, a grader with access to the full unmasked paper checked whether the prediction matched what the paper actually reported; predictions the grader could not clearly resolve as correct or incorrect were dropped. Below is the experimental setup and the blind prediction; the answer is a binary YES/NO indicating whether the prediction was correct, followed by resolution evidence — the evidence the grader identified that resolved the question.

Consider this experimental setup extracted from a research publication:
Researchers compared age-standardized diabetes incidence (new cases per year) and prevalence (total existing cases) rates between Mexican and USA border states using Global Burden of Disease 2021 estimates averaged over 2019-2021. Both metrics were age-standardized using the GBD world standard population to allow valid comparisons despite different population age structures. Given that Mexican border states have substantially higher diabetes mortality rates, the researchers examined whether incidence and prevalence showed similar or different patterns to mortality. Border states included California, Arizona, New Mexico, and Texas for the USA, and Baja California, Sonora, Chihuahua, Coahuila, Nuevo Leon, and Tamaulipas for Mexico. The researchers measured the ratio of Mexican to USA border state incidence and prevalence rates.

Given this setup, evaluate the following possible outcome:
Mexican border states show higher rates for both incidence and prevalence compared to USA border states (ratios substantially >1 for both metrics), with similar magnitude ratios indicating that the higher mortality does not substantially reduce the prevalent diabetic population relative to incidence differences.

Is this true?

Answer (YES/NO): NO